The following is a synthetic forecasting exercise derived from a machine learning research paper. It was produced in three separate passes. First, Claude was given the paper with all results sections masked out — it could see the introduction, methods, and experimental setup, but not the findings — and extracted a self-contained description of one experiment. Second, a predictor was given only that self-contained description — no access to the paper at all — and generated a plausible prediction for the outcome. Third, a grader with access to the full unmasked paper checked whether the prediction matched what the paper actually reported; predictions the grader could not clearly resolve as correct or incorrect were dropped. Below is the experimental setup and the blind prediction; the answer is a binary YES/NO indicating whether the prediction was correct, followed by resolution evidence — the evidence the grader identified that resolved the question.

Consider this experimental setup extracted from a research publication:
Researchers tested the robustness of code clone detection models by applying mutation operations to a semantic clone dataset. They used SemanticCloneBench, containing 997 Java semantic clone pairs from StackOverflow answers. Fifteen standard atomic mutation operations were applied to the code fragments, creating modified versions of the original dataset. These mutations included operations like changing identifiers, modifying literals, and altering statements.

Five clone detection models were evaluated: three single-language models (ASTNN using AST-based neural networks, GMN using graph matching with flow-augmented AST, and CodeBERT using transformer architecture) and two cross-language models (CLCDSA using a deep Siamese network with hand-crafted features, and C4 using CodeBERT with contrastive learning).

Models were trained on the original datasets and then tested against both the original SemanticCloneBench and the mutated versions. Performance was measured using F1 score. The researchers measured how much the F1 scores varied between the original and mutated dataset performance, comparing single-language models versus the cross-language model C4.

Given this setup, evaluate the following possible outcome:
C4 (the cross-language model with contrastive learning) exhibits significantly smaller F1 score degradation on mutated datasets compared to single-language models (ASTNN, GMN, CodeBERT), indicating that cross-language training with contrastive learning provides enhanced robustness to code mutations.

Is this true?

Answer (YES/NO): YES